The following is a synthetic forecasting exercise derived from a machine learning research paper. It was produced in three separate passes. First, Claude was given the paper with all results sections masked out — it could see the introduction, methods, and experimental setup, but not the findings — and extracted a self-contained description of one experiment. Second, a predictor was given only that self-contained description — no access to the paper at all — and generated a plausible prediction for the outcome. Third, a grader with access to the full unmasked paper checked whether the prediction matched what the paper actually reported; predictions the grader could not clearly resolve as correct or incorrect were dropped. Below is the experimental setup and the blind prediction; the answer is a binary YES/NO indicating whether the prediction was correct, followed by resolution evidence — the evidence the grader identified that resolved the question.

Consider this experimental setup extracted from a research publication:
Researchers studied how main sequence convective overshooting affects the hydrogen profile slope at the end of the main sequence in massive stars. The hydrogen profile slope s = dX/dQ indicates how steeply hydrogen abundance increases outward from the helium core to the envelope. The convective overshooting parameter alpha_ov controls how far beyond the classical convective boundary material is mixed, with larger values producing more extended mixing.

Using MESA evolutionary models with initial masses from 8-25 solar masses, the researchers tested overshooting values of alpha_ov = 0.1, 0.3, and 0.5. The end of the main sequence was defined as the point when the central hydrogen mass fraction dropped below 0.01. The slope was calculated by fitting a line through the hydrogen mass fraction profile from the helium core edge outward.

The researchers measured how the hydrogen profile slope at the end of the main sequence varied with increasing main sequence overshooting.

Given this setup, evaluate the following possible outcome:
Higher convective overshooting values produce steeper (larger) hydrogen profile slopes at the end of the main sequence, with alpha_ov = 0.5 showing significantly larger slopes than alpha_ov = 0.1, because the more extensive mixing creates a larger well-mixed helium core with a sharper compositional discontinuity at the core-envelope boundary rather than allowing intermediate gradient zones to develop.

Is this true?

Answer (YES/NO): NO